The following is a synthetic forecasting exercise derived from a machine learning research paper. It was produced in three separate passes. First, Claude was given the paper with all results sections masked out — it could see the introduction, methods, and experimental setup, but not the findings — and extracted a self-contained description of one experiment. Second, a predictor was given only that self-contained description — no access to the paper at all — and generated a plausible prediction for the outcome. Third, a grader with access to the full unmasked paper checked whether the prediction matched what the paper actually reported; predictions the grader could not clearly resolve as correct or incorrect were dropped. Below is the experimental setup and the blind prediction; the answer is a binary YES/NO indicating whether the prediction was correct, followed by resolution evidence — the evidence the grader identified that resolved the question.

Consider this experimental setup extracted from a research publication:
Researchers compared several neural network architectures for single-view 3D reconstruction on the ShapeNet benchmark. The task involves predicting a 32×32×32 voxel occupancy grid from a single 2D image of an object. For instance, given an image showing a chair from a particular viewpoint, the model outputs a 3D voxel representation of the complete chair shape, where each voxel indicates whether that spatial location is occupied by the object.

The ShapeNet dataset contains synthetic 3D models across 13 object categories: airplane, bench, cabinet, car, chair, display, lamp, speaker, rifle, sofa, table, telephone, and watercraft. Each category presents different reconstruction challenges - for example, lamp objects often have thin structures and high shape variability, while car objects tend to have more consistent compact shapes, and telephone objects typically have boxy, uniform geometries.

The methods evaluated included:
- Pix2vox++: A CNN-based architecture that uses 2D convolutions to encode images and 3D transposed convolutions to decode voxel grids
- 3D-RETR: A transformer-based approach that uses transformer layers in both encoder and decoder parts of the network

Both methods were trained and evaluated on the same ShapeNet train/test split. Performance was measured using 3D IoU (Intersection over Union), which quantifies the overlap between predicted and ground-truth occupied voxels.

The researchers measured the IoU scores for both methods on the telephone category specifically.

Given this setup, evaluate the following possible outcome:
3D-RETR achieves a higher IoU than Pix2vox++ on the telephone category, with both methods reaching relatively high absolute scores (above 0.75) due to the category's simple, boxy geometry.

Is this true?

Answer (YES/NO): NO